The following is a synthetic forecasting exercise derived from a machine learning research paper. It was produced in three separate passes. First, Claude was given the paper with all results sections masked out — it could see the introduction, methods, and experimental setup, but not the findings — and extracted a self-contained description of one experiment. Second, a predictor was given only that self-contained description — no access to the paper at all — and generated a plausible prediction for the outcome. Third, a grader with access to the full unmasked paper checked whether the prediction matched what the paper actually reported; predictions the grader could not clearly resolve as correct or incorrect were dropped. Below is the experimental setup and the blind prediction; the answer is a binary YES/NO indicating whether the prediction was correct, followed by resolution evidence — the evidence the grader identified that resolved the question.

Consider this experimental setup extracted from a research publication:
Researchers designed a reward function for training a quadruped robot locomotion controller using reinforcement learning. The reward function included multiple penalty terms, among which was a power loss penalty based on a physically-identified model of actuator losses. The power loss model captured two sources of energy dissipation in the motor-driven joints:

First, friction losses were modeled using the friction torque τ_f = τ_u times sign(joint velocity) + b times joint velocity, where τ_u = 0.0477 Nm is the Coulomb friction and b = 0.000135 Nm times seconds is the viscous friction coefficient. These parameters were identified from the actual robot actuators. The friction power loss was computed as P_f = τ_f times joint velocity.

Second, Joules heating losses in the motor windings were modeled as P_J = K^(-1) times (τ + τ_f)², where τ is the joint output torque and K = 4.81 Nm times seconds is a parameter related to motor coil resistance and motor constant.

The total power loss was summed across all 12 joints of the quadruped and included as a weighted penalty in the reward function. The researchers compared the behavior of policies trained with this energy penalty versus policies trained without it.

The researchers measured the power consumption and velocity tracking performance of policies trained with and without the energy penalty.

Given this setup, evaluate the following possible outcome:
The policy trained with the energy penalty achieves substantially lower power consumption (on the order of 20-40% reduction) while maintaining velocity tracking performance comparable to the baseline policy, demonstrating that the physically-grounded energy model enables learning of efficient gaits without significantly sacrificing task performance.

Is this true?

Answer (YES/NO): NO